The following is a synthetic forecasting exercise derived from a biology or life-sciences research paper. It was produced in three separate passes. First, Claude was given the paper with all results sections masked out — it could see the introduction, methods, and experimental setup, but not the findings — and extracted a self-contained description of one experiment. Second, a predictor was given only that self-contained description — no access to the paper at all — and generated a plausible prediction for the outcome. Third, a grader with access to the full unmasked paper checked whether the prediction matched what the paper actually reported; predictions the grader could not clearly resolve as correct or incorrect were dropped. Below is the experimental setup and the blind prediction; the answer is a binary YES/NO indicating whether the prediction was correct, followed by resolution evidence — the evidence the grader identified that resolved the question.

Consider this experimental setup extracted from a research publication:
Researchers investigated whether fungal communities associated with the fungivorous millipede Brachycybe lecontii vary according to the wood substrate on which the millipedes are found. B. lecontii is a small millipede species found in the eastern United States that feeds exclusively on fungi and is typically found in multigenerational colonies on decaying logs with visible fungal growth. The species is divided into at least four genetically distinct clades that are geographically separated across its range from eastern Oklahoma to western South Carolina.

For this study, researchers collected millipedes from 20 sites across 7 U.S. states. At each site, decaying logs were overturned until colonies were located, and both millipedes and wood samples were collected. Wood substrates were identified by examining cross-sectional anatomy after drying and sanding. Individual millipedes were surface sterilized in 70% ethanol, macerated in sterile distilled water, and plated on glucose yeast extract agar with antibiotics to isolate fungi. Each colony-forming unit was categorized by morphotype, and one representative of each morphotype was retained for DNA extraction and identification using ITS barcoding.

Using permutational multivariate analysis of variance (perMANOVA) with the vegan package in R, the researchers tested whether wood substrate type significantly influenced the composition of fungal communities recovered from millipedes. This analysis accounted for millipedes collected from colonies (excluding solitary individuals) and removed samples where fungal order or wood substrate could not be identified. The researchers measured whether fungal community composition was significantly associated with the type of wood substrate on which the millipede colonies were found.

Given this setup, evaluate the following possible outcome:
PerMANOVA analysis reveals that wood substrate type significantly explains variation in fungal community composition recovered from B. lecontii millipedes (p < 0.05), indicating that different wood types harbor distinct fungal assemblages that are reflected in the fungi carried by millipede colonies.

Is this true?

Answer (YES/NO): YES